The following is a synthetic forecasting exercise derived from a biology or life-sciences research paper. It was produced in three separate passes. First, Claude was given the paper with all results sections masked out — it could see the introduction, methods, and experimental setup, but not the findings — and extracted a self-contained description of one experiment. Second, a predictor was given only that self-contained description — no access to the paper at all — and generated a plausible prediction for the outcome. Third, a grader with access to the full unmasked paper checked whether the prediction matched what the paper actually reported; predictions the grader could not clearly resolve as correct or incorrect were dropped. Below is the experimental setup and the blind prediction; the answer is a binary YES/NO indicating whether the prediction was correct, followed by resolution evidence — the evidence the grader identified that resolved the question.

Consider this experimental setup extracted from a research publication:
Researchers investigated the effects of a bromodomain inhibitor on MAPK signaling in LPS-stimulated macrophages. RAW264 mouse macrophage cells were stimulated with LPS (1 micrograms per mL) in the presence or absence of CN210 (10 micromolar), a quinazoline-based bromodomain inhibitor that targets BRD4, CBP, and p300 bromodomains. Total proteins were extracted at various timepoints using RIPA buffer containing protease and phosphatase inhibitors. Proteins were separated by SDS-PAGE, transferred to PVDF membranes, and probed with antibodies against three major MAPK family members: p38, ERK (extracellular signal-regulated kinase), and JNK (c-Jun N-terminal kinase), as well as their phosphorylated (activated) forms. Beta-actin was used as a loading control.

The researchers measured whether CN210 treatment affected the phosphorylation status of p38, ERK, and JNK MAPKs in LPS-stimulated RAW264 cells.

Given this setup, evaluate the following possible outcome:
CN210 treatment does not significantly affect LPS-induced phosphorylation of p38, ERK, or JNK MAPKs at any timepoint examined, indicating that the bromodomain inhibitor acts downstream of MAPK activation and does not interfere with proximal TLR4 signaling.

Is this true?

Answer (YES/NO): NO